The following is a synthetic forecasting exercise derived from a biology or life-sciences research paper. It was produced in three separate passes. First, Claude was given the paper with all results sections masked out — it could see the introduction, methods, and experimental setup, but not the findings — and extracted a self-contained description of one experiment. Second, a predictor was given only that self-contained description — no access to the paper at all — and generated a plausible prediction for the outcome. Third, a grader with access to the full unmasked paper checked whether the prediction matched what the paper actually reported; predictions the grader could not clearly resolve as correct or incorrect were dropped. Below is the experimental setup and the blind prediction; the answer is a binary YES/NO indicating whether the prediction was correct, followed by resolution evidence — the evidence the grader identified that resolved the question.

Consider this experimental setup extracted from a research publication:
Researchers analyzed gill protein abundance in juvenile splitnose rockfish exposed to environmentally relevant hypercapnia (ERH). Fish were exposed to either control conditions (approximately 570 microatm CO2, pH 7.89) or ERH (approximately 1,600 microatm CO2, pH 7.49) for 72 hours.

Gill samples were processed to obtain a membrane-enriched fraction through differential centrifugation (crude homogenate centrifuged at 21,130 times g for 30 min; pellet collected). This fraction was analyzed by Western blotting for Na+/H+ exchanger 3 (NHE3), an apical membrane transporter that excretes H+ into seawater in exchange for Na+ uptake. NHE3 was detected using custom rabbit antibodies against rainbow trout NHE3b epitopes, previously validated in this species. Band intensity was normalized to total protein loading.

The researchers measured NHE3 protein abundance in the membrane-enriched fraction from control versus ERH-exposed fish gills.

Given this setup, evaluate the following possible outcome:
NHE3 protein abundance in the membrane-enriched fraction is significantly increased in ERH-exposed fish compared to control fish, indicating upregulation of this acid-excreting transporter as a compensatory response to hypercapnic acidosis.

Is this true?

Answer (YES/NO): YES